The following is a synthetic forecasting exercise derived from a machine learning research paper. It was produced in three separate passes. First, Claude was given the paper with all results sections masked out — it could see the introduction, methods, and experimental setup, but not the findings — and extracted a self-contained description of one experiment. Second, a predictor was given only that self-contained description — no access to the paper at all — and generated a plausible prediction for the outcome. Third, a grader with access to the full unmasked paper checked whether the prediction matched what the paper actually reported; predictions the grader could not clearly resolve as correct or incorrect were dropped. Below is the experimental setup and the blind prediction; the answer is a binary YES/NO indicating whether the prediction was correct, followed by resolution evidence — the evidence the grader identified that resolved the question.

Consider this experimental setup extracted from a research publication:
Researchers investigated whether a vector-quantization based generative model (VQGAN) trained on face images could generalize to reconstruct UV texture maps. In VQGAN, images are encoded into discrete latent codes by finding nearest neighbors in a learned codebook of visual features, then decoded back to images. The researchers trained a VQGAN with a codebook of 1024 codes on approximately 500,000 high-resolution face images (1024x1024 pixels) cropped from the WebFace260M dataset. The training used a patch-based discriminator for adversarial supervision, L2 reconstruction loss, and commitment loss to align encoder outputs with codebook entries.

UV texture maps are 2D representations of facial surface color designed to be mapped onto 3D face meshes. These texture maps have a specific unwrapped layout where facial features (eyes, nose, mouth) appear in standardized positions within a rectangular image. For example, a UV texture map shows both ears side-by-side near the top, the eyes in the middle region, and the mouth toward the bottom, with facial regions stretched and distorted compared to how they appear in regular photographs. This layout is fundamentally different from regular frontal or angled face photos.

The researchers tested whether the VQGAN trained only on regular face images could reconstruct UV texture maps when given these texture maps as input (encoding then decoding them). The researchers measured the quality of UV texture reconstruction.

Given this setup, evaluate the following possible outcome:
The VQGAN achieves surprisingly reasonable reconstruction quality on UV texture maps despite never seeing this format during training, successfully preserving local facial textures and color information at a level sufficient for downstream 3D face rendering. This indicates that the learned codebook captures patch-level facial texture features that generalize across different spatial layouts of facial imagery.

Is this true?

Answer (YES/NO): YES